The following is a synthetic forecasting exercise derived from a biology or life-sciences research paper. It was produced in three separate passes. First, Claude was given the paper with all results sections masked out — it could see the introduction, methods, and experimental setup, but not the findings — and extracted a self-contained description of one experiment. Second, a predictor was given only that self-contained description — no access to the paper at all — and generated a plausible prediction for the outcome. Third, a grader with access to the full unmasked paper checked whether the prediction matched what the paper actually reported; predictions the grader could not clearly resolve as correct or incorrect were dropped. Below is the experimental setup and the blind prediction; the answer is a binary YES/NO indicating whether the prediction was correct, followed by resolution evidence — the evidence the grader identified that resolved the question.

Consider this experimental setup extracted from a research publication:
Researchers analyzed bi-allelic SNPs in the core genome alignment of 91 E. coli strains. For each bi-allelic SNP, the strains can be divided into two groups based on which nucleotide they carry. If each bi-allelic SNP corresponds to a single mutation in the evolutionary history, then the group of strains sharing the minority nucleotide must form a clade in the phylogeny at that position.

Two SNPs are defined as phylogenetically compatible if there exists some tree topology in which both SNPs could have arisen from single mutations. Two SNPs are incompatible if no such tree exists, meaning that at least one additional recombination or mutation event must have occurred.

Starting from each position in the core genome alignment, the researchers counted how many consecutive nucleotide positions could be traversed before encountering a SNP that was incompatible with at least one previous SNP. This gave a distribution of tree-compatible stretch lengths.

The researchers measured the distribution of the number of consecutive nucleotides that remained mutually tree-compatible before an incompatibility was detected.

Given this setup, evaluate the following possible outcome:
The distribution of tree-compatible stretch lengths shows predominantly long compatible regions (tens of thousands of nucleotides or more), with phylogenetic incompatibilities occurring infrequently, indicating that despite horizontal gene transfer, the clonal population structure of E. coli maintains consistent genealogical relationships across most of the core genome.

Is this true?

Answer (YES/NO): NO